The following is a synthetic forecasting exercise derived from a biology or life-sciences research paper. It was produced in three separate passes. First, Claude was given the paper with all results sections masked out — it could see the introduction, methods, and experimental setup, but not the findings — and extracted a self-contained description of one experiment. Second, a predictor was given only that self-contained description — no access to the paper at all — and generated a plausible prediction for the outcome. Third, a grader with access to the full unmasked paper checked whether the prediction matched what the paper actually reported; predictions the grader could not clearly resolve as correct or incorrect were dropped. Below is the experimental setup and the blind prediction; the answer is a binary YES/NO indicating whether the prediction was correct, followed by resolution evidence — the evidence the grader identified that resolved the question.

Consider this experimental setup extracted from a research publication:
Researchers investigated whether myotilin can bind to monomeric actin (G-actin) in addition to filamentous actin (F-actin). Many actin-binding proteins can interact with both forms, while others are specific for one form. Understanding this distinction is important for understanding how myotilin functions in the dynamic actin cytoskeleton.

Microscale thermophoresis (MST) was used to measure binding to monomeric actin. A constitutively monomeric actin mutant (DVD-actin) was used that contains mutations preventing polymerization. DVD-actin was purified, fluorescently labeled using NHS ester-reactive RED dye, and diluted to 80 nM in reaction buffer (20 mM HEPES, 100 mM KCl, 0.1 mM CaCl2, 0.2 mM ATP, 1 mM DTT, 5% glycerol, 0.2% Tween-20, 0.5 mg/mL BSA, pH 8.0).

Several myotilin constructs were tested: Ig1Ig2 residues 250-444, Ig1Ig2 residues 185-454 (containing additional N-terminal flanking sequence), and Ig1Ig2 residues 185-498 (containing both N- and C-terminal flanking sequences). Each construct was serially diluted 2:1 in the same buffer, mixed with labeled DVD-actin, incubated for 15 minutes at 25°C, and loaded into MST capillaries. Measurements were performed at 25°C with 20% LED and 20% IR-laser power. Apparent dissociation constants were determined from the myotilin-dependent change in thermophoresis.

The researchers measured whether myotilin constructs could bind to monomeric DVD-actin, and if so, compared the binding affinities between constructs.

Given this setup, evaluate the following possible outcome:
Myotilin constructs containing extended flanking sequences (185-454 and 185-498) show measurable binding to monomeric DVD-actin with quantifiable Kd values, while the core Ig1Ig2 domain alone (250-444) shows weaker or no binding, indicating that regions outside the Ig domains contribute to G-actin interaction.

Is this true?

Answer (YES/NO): YES